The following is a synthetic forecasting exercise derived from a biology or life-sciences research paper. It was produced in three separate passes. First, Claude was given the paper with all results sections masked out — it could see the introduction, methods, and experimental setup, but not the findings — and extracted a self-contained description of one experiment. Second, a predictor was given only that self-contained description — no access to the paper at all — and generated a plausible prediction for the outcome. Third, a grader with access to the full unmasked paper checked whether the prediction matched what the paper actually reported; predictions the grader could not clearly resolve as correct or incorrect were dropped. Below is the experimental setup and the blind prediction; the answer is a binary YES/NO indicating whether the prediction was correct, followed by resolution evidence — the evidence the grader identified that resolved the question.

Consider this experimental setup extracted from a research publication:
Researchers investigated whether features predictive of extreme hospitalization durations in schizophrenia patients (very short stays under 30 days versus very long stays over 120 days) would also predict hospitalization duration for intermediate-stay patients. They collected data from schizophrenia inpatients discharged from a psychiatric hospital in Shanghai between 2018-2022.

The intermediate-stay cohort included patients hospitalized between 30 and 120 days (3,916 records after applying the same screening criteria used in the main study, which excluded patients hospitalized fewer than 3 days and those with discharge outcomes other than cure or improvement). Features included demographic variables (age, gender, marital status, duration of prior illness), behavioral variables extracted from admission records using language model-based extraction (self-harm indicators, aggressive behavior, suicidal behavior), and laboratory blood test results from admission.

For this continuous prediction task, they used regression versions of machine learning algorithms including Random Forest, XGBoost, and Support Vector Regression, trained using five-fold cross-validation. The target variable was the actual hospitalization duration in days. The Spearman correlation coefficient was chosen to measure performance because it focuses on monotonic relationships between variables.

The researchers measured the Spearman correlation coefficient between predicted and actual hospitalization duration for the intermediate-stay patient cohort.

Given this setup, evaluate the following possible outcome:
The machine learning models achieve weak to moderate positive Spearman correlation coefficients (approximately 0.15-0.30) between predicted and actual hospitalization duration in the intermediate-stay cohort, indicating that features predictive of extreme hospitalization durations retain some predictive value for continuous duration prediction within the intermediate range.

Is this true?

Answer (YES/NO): YES